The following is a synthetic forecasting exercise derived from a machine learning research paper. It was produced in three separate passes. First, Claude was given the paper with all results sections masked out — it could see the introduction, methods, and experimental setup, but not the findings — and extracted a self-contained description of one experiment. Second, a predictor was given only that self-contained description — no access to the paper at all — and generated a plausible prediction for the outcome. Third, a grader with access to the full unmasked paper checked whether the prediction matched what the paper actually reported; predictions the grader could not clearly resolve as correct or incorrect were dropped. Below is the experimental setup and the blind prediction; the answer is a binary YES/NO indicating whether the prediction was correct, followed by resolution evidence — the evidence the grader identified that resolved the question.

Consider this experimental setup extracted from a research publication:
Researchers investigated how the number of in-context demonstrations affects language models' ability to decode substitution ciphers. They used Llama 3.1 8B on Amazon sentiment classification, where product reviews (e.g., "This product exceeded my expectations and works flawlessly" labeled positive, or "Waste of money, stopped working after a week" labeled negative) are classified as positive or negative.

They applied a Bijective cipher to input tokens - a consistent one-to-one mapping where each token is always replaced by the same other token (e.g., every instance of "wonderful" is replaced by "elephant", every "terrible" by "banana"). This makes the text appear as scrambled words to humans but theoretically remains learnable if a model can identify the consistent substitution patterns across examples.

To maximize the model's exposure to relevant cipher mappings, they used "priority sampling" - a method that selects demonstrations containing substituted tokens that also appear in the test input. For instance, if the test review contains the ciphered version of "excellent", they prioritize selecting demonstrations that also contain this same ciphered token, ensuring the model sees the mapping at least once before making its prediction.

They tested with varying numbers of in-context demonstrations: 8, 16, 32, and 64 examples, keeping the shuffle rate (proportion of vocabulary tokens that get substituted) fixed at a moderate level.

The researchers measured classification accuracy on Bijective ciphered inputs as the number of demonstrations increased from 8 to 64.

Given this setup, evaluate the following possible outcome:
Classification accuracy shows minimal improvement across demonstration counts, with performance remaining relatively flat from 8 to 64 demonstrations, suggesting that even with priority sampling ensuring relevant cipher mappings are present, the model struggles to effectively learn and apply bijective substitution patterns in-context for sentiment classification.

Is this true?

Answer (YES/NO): NO